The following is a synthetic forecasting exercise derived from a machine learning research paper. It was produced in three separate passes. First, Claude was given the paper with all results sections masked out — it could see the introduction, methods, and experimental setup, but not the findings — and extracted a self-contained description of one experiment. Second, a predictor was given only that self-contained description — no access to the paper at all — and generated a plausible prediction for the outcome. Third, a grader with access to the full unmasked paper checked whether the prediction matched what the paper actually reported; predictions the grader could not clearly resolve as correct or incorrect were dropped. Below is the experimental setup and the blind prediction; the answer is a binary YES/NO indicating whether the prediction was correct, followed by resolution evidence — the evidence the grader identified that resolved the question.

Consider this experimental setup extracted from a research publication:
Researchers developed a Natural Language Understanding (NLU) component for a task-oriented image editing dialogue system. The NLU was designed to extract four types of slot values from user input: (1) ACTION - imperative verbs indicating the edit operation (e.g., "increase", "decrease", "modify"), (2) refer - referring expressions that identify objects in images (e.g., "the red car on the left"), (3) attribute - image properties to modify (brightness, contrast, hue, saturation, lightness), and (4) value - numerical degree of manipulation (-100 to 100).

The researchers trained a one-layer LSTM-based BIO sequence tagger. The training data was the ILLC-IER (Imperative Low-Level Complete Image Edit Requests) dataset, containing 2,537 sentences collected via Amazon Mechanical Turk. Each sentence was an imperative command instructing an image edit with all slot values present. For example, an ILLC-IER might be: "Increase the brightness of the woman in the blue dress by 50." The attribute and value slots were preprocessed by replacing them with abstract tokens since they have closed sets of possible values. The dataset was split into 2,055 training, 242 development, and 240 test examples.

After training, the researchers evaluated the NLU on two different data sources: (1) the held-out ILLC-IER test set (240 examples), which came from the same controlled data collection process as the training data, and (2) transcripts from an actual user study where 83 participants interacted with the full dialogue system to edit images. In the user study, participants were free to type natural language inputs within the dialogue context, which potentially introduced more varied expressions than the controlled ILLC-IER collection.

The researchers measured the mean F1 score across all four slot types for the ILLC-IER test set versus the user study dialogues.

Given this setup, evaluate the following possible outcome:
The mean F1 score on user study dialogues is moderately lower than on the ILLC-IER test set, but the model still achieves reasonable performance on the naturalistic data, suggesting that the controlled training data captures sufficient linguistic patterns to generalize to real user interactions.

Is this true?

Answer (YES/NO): NO